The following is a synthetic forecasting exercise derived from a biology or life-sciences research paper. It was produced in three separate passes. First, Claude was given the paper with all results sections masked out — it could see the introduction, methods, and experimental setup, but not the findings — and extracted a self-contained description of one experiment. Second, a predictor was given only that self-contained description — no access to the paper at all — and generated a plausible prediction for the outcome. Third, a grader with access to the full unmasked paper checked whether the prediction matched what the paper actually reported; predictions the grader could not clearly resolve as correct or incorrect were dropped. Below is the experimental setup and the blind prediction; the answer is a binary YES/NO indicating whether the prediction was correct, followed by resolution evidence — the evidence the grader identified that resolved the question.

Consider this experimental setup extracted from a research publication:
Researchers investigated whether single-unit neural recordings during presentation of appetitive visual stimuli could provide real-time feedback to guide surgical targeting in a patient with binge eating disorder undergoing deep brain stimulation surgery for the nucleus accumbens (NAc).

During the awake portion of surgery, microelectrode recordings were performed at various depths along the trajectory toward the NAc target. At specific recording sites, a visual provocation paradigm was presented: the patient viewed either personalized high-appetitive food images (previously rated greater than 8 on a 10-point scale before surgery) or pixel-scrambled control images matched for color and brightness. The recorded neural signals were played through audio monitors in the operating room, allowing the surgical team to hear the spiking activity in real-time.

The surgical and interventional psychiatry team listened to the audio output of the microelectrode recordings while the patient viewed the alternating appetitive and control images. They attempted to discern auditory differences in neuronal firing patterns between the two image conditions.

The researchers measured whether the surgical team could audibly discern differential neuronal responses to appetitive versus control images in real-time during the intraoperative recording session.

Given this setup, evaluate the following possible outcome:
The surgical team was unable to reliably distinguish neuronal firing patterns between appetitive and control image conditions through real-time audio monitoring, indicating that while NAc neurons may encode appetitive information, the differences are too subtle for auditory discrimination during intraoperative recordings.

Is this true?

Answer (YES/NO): NO